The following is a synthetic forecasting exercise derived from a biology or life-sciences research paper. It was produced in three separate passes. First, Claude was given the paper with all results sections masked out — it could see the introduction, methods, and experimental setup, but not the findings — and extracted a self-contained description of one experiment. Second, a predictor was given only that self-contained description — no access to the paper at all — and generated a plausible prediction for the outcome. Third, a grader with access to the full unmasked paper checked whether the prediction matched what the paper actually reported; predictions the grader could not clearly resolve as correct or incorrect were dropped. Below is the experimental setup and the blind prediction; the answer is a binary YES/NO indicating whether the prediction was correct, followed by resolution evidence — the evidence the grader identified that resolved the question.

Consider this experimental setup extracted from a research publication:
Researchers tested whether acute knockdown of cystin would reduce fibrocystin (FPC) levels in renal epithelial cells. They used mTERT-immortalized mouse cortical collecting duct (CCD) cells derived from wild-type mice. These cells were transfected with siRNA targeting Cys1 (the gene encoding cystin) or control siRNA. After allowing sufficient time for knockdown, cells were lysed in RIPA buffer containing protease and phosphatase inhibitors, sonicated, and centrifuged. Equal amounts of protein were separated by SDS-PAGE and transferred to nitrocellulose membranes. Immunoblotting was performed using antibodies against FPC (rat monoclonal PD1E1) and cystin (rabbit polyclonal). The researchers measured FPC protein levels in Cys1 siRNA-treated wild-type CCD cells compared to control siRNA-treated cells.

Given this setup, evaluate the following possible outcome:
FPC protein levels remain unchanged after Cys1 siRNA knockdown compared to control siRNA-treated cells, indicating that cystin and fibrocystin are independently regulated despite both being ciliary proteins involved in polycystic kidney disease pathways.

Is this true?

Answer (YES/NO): NO